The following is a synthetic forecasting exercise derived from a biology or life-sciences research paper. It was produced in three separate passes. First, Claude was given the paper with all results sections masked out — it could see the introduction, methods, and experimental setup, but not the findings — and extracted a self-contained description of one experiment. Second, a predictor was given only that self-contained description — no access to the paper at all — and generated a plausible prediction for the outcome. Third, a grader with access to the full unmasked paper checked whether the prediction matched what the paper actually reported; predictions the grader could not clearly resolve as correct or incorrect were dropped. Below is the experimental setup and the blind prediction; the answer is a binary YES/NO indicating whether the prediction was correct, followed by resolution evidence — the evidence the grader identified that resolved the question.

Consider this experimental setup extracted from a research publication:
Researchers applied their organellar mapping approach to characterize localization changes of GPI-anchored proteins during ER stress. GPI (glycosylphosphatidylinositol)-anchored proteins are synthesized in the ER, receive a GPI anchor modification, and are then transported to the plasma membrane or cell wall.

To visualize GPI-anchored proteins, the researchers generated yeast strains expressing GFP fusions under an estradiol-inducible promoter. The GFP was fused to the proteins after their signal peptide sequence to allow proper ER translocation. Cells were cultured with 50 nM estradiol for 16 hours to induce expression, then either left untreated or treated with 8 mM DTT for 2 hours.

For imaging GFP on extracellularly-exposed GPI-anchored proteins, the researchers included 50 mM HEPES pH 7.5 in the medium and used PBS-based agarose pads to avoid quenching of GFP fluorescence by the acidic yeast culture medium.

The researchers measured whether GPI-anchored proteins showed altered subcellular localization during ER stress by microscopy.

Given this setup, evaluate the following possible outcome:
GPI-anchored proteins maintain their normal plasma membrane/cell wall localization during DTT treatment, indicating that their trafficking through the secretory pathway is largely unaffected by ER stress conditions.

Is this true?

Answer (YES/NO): NO